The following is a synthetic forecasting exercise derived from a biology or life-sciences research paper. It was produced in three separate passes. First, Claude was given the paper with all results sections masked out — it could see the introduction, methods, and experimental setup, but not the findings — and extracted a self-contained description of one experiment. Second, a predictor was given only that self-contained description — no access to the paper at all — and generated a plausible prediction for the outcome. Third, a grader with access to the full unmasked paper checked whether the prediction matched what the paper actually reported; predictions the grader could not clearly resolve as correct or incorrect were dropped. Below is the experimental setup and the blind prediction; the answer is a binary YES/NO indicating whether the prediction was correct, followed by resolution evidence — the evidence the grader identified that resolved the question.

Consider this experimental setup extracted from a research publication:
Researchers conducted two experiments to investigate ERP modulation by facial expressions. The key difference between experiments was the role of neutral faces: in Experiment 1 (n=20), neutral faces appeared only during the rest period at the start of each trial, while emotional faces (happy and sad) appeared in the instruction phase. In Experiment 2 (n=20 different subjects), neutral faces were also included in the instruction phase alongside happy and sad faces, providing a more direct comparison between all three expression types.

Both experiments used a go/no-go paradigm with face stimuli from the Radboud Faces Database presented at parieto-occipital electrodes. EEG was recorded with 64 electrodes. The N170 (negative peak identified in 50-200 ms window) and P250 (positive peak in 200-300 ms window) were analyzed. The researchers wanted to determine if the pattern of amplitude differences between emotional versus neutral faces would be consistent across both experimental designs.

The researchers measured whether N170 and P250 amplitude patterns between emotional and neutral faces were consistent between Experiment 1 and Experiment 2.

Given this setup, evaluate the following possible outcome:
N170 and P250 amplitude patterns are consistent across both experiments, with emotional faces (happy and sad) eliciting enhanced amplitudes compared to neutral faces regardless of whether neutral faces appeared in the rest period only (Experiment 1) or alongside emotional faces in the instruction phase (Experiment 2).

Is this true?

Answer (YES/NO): NO